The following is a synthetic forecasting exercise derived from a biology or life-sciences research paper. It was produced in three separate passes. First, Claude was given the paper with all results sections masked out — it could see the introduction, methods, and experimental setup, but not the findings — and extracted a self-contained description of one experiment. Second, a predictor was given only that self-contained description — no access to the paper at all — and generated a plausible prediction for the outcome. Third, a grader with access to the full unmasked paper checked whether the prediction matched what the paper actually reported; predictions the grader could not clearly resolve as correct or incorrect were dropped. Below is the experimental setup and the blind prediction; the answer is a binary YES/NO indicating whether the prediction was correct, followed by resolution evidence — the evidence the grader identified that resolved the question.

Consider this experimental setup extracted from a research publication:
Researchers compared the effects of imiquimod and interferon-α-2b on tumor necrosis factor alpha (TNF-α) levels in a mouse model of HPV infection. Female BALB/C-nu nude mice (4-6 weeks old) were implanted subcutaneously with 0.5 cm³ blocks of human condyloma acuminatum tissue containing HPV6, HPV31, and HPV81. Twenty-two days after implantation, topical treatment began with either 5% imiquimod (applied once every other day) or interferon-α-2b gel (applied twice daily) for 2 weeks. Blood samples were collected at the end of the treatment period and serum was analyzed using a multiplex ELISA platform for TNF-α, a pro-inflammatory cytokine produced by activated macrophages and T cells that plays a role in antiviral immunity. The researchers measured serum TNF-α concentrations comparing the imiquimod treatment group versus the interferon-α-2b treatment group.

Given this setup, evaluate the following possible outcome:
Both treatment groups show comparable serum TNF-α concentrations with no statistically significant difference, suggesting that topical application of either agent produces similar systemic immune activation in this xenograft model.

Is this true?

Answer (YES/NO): NO